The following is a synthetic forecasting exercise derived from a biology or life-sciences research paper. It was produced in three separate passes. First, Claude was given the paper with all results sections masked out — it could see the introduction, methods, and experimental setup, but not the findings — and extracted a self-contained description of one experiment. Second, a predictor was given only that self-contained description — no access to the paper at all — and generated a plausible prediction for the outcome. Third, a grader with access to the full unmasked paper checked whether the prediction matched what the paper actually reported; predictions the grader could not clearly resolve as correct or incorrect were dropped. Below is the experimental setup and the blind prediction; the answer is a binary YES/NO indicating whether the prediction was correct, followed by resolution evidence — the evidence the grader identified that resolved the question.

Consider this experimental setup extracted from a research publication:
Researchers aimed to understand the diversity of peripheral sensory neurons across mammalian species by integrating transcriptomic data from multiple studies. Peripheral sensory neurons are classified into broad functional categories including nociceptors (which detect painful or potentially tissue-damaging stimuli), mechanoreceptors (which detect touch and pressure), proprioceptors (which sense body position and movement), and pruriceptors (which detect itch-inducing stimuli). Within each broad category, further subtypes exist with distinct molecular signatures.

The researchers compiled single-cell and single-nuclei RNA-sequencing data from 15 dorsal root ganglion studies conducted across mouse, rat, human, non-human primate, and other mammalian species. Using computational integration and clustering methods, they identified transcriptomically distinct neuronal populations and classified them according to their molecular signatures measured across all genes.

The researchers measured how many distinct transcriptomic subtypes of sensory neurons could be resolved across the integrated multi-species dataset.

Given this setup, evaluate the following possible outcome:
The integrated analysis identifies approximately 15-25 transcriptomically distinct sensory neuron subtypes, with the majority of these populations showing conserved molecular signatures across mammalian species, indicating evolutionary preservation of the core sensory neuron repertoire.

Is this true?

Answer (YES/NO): YES